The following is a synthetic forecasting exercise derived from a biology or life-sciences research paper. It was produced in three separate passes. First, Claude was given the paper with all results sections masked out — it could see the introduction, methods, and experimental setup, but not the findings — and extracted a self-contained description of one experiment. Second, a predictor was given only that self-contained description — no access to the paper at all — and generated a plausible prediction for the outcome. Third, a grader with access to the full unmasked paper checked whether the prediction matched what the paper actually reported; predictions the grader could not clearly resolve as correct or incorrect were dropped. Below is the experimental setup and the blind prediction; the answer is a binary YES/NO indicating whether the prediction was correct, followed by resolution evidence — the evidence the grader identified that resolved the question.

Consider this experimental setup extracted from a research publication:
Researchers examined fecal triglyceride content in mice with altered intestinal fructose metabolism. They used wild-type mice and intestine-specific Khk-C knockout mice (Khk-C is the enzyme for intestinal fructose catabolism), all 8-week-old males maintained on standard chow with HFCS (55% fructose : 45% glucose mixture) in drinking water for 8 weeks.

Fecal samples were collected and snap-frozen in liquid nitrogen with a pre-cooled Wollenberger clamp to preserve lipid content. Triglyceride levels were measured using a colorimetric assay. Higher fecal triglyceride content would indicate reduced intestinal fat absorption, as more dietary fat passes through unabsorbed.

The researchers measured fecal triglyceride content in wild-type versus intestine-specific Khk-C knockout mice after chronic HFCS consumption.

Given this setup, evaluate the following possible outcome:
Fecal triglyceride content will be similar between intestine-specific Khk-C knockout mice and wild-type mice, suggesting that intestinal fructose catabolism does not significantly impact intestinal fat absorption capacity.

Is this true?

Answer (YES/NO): NO